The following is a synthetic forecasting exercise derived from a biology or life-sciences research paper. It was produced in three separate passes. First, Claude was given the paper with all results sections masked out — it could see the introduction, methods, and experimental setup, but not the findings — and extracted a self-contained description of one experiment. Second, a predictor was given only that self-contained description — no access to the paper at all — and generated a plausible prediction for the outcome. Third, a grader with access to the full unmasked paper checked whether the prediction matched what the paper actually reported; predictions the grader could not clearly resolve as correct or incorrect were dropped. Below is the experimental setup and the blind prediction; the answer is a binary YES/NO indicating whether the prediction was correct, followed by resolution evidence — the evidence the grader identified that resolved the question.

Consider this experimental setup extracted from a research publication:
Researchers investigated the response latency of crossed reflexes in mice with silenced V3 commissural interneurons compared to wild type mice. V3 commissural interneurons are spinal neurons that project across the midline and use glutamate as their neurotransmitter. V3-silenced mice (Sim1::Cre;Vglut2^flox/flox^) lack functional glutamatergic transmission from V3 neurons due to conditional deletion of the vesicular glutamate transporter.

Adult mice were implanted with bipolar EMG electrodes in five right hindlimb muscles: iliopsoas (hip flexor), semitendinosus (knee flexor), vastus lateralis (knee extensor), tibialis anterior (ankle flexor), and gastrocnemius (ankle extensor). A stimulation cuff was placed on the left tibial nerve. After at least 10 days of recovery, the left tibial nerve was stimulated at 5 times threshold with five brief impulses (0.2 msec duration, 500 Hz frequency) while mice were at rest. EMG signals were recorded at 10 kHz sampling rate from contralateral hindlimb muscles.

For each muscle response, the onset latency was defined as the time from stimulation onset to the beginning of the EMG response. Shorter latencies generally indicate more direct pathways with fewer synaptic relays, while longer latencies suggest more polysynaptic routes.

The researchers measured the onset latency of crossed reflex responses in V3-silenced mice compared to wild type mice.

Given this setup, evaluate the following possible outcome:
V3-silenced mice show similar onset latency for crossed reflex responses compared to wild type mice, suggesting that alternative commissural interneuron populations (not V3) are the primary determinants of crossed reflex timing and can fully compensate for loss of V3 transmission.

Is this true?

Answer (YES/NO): YES